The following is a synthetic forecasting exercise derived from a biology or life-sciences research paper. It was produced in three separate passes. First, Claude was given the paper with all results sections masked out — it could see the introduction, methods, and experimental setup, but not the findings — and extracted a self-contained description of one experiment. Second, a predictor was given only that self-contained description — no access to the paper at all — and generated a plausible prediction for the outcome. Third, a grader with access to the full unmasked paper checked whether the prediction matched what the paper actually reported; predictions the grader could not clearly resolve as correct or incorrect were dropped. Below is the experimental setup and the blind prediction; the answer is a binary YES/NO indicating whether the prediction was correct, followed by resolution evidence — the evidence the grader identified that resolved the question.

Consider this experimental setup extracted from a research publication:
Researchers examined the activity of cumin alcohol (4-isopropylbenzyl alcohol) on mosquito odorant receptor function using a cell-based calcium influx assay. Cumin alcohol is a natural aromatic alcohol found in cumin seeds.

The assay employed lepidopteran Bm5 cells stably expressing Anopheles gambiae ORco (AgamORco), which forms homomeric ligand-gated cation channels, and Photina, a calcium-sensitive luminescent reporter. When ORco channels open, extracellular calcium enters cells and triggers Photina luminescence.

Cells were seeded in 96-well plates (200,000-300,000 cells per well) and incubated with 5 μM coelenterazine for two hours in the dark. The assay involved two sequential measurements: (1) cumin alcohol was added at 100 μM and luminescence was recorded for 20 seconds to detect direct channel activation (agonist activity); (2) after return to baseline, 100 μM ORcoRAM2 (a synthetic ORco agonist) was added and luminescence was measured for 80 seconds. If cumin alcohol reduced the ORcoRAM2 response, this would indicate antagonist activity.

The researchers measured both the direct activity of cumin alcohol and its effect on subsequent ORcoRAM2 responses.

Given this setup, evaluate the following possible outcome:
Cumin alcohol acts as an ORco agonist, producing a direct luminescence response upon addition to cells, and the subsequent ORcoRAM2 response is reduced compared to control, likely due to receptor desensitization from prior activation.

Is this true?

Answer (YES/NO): NO